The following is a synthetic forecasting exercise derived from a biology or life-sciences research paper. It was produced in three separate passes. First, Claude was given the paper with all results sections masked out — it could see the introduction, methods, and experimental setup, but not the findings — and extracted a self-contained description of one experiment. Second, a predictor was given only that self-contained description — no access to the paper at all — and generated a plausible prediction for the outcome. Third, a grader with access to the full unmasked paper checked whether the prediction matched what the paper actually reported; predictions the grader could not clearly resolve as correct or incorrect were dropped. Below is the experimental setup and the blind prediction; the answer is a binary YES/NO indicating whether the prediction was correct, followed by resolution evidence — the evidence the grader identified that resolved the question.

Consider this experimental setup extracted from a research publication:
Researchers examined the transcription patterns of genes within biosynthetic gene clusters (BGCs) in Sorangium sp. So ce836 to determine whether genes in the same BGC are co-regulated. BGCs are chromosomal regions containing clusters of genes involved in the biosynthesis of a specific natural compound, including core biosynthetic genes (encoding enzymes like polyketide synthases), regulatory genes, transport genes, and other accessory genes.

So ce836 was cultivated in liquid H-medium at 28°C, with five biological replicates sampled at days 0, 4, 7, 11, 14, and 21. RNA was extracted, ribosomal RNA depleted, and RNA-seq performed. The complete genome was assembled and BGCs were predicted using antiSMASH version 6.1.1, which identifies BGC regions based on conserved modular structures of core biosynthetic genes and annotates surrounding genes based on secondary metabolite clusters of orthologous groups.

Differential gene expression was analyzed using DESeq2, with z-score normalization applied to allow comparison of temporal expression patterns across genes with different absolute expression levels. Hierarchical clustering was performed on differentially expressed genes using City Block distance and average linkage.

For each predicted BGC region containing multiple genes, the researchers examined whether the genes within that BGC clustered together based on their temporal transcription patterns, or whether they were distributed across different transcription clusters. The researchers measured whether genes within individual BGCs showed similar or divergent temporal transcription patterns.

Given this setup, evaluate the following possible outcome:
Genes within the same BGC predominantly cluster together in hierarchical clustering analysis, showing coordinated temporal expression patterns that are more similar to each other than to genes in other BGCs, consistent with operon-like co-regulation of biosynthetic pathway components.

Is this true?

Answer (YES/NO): YES